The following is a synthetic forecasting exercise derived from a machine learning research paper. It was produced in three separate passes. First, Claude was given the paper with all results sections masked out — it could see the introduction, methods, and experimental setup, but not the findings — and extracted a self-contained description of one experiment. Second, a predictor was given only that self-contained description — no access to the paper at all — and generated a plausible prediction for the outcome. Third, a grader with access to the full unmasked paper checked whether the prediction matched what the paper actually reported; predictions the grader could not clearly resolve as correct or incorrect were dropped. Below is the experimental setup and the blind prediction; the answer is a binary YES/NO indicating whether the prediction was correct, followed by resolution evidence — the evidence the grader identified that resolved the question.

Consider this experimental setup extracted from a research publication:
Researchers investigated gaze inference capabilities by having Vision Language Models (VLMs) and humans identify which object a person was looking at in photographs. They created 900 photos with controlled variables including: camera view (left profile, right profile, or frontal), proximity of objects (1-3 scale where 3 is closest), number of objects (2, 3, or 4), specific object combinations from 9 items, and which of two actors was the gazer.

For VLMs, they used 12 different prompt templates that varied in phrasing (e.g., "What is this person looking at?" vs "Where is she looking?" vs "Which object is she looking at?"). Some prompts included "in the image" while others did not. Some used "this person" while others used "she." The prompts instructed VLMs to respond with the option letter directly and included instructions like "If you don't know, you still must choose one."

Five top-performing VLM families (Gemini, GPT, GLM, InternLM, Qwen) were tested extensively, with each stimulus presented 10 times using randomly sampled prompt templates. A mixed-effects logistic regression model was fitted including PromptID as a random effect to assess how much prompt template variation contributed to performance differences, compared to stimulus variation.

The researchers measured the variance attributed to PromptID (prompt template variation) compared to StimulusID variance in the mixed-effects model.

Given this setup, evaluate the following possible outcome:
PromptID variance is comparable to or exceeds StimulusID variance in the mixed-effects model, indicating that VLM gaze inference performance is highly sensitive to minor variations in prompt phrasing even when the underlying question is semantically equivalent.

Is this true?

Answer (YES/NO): NO